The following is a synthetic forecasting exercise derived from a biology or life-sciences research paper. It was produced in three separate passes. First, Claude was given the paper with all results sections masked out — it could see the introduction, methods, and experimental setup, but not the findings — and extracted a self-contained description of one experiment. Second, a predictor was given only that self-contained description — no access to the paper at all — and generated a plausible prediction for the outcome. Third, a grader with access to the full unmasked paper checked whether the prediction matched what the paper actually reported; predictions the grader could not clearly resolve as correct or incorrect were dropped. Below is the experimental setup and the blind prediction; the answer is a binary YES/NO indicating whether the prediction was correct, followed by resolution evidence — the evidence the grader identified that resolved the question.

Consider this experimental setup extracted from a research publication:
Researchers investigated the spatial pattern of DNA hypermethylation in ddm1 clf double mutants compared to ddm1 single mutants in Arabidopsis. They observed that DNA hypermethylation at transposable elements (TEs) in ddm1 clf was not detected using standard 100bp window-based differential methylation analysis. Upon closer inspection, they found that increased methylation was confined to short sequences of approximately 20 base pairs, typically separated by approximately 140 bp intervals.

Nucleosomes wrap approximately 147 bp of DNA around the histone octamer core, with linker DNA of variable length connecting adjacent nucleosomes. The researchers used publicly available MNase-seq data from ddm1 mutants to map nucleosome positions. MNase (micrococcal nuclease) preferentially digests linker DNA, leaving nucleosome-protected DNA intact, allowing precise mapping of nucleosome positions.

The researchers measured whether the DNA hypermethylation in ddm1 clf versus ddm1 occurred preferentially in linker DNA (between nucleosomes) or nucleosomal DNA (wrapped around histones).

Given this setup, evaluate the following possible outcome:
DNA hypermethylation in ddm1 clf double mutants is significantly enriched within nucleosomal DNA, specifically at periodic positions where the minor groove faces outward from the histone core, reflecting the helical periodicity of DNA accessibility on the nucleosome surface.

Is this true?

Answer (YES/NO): NO